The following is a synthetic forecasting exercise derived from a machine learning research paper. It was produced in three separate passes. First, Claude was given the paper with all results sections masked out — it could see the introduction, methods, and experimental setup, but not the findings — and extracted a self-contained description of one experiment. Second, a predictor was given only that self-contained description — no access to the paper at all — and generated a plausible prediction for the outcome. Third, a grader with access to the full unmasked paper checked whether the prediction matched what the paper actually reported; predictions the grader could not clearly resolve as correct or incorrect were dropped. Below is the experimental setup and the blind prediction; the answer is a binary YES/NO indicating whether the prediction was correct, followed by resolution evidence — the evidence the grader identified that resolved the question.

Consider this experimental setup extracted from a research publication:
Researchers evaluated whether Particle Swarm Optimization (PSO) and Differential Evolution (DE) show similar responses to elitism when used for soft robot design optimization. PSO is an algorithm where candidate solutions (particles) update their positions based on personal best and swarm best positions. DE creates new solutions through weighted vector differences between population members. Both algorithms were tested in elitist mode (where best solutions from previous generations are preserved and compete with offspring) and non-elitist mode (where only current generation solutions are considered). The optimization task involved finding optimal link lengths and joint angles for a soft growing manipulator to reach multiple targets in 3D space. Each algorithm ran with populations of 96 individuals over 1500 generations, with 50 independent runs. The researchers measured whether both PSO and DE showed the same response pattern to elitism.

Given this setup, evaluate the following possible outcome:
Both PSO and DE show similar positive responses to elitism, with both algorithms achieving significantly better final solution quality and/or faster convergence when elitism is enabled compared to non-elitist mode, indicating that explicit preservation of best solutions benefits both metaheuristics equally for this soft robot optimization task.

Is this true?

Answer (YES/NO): NO